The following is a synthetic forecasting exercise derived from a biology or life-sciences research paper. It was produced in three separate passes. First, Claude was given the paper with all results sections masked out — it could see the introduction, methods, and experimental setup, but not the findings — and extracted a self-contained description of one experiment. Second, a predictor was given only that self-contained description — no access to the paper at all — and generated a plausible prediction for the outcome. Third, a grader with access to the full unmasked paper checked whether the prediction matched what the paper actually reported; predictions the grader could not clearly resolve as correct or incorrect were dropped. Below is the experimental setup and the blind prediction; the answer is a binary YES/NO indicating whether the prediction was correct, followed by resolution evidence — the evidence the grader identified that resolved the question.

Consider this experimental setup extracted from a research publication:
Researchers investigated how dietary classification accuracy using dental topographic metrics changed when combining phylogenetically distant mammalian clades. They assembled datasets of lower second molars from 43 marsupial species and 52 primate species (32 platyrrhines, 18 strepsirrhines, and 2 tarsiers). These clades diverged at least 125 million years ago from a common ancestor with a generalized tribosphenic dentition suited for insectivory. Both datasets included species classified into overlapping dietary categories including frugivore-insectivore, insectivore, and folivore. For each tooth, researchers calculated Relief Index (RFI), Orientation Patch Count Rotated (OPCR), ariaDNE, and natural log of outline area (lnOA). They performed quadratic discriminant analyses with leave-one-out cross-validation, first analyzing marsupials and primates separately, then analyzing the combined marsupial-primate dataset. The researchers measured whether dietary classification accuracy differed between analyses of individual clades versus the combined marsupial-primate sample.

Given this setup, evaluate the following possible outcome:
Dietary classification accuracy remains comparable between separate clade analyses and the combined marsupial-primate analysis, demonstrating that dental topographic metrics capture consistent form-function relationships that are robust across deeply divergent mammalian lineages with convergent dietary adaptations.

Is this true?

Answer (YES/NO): NO